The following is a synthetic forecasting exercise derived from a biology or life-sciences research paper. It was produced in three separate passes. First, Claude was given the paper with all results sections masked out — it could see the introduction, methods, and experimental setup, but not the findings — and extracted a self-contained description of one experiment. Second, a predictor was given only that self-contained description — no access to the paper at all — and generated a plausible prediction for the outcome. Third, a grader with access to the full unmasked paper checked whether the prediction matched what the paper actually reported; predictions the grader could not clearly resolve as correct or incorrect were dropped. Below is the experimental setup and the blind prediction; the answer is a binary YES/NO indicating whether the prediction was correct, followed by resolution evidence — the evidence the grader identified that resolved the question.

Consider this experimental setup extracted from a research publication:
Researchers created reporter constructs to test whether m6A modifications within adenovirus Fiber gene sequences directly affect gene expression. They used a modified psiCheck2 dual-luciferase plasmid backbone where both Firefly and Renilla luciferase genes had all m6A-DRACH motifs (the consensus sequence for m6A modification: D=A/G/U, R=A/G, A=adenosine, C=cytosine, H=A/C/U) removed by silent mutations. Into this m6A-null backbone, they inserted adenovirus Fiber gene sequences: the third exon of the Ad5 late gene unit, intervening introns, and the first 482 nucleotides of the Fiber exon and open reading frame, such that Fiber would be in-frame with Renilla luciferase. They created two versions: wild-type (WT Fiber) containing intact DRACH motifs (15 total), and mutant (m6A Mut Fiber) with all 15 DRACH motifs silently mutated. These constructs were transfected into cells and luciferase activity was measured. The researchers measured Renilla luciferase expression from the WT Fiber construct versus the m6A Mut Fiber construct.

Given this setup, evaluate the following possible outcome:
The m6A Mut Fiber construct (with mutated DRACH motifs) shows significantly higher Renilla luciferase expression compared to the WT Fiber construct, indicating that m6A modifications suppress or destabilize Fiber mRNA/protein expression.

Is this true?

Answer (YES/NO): NO